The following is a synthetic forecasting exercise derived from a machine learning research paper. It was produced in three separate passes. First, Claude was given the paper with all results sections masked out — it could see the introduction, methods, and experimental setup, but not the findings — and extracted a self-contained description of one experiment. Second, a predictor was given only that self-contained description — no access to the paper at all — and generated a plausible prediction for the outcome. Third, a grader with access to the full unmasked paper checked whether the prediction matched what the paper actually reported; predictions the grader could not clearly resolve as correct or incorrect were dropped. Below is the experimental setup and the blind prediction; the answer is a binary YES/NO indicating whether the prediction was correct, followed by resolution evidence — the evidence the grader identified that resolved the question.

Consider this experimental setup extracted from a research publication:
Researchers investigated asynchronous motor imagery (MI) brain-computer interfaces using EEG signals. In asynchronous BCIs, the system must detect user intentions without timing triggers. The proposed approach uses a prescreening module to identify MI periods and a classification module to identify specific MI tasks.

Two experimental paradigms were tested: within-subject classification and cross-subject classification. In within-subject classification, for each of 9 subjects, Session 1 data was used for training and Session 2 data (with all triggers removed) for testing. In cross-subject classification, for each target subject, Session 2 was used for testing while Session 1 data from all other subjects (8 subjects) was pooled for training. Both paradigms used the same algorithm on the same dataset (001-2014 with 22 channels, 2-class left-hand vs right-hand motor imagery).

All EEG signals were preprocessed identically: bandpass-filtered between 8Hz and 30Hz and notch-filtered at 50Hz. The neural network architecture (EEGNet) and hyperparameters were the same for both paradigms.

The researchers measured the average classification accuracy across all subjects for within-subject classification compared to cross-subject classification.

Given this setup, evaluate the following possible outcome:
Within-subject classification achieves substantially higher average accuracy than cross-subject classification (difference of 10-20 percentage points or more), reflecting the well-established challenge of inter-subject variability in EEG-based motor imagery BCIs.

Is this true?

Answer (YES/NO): NO